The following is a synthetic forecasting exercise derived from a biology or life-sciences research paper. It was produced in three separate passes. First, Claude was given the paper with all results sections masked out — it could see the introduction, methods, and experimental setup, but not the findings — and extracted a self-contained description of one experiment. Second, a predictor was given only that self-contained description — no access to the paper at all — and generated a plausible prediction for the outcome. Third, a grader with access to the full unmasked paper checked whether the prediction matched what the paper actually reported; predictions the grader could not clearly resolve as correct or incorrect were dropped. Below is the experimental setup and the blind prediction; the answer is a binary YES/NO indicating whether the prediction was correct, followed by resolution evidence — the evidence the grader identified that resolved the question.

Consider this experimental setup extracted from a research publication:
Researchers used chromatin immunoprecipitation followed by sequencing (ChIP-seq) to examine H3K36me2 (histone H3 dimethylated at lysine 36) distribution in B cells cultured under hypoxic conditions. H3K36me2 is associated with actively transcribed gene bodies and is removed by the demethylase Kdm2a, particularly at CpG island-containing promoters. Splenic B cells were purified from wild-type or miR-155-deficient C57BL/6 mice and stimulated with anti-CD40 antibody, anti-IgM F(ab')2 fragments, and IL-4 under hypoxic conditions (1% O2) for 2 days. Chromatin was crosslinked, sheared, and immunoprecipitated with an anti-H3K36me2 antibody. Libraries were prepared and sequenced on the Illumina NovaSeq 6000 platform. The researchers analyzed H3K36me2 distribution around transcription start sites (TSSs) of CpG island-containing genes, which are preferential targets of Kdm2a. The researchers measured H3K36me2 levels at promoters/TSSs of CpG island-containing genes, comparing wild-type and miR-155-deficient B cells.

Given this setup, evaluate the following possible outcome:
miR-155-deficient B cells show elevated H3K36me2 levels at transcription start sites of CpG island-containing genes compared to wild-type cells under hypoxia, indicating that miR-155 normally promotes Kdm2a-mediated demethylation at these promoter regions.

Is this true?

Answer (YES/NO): NO